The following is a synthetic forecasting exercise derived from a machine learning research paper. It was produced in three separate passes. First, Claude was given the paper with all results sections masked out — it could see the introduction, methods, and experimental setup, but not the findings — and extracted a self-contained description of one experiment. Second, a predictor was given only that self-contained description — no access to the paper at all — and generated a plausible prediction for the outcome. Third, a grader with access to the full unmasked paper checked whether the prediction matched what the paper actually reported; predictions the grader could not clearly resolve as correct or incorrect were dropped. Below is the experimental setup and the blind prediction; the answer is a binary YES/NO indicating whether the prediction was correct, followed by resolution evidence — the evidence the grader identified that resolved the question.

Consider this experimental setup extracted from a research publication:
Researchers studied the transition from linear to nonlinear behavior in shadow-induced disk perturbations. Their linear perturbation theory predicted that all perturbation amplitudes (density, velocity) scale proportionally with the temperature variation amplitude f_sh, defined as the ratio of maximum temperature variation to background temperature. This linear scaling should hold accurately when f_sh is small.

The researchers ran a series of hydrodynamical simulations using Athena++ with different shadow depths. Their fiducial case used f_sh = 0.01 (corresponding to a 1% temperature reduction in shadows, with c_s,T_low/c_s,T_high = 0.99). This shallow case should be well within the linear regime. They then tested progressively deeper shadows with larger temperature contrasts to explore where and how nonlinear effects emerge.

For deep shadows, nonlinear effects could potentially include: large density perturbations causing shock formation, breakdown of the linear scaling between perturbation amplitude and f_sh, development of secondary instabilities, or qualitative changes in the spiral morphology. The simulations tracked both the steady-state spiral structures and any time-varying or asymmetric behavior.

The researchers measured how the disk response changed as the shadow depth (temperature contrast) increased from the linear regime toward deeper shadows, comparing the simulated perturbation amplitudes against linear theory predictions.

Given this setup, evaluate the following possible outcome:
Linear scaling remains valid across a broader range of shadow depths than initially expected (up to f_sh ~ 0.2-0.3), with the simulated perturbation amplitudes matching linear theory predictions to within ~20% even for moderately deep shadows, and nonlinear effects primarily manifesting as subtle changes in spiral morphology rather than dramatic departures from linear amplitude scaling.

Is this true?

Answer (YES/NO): NO